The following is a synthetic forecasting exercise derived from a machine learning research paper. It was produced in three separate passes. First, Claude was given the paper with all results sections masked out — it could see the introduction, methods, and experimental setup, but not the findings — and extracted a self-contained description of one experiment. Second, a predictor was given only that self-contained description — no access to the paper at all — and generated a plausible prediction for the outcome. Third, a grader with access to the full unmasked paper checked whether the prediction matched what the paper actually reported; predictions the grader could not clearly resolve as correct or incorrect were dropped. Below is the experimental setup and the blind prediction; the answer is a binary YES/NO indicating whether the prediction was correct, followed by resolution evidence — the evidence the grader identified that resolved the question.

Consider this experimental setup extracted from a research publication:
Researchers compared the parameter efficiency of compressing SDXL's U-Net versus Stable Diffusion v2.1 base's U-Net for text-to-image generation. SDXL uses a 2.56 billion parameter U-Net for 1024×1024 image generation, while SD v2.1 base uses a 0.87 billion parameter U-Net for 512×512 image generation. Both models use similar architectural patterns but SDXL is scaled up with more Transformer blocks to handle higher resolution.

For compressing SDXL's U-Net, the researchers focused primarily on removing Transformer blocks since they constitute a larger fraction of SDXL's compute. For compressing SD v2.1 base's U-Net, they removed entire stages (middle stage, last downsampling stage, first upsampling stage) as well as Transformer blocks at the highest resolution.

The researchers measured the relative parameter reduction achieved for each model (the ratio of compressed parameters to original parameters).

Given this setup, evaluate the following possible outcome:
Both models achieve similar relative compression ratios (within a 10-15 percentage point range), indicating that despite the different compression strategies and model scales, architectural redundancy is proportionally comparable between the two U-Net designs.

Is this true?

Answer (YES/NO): NO